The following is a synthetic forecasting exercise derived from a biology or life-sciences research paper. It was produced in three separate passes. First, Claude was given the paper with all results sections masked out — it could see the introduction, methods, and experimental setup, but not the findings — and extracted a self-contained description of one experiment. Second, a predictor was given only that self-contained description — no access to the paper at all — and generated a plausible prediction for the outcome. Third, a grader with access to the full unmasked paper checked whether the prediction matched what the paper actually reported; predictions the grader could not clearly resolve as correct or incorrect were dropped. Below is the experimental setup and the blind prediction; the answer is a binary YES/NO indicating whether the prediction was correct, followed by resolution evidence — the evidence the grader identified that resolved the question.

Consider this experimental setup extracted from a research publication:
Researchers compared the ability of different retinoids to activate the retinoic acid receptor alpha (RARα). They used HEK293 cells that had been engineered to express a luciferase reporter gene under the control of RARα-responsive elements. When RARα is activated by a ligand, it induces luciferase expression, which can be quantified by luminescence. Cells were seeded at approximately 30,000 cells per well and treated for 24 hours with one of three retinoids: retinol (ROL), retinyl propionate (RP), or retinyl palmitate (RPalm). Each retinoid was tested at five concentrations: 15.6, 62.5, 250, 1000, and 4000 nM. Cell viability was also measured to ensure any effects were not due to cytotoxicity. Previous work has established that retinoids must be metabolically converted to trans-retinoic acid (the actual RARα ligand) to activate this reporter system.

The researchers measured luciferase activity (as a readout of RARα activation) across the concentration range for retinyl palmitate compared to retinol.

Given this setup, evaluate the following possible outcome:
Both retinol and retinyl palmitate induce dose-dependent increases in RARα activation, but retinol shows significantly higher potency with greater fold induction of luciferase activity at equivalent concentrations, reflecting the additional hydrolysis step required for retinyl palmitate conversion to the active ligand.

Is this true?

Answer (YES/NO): NO